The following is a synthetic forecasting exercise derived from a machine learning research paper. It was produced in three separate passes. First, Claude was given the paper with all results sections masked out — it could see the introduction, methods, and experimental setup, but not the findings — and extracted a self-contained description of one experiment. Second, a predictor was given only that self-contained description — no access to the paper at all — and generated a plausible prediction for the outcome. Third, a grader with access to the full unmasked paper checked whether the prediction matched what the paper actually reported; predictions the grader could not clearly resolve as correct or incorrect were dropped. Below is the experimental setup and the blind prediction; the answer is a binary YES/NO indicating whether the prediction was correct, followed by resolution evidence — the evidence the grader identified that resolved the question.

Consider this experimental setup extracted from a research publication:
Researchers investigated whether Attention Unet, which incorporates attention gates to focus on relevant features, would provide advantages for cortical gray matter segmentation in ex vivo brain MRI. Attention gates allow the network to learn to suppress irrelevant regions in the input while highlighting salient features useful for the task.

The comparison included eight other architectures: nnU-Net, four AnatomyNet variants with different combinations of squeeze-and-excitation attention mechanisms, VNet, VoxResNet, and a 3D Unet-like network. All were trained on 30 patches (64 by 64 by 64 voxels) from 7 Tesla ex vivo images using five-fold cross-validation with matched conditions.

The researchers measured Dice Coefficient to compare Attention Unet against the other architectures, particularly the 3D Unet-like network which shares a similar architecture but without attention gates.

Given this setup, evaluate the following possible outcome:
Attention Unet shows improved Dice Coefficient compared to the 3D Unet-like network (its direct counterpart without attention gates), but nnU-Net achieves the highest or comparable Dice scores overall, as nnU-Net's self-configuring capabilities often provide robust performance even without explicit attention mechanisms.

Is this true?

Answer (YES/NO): NO